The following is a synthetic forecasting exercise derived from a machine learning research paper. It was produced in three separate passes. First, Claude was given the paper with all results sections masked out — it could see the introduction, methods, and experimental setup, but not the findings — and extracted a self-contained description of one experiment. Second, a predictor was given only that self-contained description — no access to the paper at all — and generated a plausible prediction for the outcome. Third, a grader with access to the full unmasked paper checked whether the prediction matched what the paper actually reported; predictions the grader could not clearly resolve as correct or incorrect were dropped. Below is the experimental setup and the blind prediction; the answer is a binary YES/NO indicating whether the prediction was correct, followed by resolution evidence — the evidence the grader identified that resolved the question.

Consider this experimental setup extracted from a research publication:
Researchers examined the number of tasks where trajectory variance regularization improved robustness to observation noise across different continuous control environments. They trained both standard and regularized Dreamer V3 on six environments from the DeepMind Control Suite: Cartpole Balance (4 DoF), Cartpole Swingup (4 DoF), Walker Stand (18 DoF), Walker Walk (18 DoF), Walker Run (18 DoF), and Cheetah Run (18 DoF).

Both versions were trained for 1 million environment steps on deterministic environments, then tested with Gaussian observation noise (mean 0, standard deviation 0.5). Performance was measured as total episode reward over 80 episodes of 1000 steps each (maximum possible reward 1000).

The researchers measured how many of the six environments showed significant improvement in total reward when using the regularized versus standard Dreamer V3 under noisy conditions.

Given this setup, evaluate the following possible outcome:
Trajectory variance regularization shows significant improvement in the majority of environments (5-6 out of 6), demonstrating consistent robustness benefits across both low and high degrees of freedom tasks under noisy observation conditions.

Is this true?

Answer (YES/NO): NO